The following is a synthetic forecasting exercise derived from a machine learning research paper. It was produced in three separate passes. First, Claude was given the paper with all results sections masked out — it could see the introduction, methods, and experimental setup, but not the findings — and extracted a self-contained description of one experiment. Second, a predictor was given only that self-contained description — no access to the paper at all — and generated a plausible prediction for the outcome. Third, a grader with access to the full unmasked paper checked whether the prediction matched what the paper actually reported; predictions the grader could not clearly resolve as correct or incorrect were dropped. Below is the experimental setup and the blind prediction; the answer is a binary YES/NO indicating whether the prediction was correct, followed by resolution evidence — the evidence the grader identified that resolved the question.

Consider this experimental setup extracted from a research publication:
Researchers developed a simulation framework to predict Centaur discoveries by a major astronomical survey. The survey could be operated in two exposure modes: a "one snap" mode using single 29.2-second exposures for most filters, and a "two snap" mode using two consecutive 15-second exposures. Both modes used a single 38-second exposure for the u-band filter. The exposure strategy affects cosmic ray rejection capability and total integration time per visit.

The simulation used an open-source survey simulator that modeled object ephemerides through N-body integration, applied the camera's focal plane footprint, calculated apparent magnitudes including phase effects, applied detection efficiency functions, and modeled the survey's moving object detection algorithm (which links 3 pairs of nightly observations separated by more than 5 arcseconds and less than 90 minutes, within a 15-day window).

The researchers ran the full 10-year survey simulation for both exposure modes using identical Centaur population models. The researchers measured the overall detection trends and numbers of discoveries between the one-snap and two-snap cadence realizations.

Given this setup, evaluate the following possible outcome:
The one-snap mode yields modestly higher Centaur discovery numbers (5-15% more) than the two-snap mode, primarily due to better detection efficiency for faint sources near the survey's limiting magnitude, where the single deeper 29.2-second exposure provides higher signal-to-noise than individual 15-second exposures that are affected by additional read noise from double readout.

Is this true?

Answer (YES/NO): NO